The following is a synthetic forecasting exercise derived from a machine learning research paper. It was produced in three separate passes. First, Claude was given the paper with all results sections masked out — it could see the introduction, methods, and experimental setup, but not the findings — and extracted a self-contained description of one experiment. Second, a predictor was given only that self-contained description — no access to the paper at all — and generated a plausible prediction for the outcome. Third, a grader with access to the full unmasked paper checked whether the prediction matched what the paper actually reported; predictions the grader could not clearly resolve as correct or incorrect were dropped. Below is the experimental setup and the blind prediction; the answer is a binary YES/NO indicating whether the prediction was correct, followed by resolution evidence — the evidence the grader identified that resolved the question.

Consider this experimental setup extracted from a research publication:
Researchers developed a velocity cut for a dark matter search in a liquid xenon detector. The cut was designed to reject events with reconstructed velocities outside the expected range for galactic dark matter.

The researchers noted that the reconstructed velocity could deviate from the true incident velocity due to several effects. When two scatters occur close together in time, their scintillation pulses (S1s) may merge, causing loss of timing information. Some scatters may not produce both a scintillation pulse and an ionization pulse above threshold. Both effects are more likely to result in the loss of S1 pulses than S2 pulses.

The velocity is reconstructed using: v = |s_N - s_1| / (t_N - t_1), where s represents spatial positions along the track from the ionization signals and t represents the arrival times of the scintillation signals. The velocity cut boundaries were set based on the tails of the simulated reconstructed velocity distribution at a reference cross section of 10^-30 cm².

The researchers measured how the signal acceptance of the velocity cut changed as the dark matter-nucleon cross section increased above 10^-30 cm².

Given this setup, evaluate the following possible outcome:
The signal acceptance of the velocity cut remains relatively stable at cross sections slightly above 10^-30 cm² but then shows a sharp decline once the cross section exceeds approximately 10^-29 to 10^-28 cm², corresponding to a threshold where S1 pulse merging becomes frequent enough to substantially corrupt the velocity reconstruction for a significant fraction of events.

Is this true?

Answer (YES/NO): NO